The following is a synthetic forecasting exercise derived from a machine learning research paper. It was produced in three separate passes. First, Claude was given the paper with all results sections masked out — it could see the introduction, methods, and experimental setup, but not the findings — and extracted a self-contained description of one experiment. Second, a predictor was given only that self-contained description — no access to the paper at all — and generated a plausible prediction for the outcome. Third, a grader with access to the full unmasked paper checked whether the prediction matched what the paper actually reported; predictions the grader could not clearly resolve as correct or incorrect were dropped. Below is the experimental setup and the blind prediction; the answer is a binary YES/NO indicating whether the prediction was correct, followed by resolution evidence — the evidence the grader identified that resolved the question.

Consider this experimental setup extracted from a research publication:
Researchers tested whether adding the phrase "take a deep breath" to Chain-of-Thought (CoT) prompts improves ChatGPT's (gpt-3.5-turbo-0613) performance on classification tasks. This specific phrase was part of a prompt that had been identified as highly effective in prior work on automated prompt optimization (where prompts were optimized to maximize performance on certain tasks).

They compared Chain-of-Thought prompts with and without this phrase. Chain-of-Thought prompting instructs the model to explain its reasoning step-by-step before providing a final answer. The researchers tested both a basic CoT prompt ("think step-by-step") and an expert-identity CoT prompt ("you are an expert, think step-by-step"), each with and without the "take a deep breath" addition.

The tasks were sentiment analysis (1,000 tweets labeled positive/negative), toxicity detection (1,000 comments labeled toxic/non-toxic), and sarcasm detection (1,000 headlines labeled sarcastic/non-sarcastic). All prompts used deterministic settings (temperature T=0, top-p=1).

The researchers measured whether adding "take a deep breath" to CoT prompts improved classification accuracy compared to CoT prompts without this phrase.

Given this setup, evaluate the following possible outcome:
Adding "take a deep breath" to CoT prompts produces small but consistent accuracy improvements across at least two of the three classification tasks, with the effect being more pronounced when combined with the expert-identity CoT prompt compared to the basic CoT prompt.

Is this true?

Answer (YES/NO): NO